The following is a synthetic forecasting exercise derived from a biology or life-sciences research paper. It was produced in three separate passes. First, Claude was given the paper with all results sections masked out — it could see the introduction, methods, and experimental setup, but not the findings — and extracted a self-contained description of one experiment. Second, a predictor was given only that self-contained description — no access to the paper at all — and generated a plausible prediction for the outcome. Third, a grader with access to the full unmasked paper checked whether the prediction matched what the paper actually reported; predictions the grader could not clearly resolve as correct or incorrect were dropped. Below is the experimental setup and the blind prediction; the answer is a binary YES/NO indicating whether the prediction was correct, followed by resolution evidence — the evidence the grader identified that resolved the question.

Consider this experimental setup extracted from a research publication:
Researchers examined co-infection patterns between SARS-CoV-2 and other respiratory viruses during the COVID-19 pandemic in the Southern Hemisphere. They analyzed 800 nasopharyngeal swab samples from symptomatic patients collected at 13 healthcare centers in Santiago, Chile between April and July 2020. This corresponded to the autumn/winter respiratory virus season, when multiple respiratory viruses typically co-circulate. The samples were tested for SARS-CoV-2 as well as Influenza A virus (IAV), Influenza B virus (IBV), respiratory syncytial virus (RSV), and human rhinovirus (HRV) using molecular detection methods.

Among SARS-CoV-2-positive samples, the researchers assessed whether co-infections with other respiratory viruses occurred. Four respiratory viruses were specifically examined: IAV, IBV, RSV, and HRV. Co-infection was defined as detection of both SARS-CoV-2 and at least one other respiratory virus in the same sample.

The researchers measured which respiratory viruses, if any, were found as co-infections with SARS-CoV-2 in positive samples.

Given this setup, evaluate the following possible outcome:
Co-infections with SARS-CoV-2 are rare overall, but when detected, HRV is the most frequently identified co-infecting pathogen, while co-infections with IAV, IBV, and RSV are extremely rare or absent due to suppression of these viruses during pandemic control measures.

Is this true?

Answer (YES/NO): NO